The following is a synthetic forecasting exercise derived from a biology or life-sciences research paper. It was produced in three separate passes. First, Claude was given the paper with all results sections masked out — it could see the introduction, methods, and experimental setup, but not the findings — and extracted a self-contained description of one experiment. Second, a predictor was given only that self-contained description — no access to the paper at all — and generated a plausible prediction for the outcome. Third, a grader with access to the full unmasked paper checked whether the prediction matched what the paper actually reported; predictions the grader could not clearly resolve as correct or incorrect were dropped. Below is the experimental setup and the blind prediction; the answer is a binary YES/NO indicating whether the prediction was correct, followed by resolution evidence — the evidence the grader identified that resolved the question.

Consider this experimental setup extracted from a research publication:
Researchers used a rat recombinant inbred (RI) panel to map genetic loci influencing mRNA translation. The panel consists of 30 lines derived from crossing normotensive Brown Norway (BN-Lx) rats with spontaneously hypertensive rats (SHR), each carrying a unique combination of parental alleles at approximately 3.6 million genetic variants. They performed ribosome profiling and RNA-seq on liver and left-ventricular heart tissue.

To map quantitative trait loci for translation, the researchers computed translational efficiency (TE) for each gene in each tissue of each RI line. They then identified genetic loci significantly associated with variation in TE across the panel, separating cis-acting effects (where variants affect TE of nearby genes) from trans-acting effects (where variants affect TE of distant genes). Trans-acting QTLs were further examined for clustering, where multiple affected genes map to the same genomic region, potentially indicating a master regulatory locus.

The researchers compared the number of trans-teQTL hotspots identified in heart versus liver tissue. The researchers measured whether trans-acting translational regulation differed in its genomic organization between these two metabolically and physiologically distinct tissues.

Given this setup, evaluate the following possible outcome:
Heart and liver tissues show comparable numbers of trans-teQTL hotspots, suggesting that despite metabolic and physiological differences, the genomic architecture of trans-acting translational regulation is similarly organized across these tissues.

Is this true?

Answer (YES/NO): NO